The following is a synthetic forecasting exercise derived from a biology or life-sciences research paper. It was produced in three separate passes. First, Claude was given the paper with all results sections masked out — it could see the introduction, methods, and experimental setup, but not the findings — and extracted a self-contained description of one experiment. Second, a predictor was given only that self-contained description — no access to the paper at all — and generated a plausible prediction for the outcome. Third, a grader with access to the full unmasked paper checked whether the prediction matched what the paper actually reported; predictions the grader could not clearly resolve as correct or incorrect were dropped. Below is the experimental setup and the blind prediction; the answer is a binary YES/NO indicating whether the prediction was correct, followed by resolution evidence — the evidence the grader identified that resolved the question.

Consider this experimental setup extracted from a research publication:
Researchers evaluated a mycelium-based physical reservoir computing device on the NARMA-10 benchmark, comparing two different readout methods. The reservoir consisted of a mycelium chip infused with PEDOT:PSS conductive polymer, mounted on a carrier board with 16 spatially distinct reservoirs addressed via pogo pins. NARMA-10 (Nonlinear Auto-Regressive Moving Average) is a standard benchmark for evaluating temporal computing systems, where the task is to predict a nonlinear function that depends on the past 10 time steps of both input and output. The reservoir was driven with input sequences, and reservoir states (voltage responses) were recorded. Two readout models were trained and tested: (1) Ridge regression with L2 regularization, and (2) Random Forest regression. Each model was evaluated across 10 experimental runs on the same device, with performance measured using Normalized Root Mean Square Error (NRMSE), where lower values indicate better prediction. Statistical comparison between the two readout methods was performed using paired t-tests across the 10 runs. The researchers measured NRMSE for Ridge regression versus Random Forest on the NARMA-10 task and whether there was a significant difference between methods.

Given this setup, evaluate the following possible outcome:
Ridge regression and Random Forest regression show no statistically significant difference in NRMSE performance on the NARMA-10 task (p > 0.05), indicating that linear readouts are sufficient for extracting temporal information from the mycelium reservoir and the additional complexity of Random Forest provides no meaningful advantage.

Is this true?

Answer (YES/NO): NO